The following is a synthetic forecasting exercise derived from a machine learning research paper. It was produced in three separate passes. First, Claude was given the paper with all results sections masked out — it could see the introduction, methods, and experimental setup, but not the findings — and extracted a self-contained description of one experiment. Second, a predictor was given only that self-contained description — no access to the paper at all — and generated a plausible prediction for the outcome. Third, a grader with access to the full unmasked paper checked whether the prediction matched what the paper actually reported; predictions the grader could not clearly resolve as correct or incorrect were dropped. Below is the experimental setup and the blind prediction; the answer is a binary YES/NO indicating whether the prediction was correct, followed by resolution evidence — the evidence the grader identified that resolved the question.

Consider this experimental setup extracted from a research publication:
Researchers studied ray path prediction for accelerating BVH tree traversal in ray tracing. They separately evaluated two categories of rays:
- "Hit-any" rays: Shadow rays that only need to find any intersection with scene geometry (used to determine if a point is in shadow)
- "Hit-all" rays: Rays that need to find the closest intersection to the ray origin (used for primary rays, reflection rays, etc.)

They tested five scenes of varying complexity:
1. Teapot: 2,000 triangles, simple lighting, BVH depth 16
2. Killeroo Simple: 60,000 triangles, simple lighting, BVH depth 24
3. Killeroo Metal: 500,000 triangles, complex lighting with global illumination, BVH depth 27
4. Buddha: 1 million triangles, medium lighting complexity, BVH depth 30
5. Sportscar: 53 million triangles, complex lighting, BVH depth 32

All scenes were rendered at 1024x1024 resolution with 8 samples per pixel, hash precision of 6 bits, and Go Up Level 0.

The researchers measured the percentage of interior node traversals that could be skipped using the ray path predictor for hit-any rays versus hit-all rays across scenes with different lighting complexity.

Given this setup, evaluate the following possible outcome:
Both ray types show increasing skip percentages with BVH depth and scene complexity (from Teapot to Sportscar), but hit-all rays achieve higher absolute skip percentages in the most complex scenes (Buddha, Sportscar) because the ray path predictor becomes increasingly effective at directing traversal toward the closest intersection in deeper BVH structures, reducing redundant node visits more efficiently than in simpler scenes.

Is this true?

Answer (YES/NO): NO